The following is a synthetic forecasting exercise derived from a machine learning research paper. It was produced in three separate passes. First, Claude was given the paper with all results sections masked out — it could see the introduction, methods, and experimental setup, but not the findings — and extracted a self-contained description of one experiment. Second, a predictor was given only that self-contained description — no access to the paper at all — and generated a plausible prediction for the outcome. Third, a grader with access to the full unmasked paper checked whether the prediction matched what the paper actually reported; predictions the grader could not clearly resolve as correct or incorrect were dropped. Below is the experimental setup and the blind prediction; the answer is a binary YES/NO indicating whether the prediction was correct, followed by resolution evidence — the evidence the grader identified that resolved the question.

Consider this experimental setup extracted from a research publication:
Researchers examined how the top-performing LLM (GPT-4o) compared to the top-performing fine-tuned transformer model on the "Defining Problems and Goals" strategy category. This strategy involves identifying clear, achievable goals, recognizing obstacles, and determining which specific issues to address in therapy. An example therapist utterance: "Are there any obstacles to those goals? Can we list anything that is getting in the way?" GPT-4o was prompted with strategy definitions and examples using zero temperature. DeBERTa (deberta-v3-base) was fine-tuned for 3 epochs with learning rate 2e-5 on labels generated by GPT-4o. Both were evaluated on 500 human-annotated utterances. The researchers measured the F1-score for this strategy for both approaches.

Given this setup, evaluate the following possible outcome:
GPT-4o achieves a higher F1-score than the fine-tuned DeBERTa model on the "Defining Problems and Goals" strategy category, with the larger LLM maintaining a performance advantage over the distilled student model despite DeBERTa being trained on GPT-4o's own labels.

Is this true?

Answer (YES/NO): NO